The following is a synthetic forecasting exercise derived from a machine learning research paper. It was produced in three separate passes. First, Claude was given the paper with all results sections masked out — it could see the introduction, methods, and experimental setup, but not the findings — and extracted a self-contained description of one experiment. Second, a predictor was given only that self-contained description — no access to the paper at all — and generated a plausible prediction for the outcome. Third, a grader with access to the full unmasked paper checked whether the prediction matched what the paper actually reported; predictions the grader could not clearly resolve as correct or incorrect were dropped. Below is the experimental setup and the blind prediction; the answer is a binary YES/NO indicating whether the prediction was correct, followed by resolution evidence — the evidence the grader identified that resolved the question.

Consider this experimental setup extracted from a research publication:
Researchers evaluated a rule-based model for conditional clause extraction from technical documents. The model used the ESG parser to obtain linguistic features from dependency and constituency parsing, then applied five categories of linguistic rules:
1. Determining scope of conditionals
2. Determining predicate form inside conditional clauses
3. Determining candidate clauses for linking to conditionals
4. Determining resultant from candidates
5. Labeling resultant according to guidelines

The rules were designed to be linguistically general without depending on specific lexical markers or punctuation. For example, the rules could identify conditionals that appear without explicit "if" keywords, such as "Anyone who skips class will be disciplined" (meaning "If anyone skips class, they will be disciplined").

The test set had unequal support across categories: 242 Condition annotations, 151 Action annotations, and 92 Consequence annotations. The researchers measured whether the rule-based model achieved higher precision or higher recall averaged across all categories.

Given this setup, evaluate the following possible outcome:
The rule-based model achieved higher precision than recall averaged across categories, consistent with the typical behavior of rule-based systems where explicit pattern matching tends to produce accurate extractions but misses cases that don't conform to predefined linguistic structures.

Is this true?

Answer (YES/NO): YES